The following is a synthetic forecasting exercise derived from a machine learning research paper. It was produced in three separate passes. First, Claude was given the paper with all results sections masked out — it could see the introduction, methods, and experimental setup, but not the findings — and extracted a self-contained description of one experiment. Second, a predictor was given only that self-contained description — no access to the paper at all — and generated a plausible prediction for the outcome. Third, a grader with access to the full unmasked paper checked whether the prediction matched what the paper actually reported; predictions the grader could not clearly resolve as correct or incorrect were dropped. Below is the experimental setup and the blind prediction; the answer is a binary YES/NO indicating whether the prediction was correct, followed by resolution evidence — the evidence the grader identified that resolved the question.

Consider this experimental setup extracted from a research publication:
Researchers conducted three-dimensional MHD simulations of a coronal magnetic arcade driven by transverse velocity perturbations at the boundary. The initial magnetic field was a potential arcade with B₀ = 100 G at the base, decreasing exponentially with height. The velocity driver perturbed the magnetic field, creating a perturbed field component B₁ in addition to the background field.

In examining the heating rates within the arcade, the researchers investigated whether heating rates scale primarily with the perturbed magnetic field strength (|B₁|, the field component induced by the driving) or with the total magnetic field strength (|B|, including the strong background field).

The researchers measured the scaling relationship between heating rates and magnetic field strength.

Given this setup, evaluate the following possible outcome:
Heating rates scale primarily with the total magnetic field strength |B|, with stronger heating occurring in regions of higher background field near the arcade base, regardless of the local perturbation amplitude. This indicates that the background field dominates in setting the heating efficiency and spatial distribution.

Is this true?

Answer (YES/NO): NO